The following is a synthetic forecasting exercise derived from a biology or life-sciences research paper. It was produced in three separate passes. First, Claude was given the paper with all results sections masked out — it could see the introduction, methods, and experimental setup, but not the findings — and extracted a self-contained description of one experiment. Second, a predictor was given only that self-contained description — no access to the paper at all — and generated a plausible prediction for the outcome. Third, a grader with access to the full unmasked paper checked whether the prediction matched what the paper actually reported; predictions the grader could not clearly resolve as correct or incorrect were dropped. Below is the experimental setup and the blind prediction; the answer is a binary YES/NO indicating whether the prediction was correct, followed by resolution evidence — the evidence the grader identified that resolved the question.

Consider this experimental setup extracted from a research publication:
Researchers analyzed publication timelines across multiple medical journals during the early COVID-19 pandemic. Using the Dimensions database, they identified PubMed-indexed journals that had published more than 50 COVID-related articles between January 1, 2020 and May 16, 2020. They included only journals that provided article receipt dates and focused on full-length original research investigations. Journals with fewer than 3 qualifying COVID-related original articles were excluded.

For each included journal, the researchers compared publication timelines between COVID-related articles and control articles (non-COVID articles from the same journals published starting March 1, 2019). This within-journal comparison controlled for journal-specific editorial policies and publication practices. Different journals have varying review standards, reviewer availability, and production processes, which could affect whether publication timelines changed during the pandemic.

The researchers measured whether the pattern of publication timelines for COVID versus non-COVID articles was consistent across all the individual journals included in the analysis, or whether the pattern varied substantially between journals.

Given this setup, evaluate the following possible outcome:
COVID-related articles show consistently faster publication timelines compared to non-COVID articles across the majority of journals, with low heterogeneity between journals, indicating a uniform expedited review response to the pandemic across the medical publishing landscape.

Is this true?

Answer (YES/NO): YES